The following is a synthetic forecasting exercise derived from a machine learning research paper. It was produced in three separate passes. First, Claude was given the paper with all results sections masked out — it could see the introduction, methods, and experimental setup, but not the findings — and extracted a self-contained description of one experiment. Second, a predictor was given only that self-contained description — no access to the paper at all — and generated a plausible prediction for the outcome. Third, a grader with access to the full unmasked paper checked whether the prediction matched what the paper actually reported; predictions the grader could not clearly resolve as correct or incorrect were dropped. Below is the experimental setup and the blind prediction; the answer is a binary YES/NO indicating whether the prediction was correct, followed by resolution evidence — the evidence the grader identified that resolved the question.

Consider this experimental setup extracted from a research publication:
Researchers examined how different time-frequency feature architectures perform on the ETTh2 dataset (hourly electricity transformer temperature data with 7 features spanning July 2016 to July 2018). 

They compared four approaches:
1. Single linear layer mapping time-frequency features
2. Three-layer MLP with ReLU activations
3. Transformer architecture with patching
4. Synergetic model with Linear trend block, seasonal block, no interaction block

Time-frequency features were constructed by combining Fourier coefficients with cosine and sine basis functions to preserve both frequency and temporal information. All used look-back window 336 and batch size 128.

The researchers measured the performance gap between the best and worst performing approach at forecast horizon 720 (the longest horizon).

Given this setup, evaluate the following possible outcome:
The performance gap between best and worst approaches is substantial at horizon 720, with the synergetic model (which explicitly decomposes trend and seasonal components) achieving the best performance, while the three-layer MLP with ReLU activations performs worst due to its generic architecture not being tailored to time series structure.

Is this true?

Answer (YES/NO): YES